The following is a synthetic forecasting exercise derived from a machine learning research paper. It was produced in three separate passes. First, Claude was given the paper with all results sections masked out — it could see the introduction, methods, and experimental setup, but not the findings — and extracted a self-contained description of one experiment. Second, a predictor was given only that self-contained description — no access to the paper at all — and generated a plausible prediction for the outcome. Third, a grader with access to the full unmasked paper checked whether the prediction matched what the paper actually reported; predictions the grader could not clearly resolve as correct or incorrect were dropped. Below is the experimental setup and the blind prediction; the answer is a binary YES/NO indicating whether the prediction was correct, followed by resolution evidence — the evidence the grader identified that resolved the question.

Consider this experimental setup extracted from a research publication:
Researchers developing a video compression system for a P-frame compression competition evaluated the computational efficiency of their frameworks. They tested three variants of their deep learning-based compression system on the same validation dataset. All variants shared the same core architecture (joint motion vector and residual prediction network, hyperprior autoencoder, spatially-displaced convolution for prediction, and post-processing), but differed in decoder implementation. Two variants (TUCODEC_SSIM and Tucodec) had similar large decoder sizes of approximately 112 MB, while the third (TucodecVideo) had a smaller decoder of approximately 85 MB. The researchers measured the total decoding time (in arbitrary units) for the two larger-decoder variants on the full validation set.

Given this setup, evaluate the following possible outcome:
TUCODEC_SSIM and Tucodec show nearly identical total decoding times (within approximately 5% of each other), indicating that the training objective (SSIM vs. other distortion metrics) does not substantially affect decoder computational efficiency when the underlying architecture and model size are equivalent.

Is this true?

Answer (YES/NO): YES